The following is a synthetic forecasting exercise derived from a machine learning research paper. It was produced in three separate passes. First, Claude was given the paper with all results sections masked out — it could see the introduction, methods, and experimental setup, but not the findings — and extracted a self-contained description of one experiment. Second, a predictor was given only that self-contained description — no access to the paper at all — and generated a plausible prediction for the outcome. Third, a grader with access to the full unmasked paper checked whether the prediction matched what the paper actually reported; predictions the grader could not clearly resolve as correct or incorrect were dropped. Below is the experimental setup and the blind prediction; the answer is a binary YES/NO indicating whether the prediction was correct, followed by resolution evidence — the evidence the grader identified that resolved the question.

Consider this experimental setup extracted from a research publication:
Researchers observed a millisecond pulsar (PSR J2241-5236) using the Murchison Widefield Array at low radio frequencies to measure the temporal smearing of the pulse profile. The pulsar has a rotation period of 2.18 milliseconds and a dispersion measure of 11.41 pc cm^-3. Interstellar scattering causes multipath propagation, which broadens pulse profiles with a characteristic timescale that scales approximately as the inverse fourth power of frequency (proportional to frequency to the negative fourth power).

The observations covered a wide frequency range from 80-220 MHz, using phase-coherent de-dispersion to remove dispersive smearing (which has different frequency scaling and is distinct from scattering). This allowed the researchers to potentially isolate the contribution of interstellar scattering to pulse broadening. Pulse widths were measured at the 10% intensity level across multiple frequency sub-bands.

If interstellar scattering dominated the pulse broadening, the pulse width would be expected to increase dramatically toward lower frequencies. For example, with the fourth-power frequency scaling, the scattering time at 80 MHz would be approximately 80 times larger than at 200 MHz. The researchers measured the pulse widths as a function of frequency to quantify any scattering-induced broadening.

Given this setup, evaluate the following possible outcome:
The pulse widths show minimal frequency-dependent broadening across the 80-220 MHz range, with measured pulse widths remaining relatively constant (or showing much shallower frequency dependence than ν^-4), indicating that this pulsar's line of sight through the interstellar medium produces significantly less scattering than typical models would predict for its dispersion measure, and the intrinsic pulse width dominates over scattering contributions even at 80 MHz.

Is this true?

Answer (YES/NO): YES